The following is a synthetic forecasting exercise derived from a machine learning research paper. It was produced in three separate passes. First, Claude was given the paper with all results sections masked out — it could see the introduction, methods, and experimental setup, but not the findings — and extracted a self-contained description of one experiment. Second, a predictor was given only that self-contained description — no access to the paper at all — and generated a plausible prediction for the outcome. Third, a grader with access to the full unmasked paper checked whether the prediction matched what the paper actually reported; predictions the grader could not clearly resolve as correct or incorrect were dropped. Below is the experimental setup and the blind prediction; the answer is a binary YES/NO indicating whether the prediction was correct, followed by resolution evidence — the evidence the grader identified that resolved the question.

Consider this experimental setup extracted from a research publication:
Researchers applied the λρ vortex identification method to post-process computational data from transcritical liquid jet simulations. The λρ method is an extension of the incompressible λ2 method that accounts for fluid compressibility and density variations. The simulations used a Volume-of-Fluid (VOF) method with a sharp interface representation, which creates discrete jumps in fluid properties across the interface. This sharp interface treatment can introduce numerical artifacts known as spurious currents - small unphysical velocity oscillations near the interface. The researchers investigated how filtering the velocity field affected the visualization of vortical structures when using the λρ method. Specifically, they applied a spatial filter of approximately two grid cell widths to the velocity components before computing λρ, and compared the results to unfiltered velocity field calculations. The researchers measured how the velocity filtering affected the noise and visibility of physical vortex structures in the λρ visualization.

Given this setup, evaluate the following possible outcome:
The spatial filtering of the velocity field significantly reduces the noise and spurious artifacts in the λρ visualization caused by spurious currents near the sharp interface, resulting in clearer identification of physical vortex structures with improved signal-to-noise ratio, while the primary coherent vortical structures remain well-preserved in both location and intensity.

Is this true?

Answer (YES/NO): YES